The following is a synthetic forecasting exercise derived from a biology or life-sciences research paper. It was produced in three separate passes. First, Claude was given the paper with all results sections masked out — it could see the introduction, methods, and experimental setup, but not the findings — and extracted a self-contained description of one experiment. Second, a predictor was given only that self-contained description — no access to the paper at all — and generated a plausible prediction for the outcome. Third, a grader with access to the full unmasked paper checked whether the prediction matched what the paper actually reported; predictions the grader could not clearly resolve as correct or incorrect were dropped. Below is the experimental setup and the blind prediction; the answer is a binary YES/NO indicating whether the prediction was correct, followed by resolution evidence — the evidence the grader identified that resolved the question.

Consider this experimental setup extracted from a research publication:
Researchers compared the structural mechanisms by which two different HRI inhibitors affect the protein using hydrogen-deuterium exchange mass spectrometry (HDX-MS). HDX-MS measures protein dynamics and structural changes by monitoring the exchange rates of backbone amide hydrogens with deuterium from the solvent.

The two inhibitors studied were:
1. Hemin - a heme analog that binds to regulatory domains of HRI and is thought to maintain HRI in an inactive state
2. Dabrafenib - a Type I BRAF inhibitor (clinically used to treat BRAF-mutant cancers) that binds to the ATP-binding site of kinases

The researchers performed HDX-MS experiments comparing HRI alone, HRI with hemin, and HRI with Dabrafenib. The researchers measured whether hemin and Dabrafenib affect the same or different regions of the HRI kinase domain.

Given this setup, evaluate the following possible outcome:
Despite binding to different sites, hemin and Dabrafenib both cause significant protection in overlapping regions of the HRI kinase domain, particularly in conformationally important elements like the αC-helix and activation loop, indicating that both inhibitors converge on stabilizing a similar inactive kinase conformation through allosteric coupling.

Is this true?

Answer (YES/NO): YES